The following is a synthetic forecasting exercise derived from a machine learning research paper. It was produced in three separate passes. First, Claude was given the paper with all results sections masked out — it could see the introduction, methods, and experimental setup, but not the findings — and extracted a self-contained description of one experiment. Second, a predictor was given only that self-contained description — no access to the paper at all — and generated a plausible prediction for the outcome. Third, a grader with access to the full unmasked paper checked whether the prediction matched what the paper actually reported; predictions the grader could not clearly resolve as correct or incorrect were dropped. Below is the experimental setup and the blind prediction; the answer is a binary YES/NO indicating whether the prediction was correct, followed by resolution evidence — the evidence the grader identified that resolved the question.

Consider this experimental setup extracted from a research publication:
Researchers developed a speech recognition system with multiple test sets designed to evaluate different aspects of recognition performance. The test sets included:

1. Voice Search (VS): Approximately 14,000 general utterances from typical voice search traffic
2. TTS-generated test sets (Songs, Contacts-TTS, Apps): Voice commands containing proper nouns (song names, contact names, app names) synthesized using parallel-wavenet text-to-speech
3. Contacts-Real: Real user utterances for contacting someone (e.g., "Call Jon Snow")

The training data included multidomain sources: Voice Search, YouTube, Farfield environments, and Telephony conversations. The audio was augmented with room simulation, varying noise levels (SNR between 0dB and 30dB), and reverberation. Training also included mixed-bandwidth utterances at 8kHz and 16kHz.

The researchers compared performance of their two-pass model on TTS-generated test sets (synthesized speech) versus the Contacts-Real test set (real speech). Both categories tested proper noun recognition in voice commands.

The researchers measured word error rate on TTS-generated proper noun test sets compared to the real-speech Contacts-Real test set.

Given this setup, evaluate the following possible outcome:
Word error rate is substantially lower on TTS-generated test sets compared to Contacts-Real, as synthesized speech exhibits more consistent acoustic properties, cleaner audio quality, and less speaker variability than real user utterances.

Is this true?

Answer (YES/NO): NO